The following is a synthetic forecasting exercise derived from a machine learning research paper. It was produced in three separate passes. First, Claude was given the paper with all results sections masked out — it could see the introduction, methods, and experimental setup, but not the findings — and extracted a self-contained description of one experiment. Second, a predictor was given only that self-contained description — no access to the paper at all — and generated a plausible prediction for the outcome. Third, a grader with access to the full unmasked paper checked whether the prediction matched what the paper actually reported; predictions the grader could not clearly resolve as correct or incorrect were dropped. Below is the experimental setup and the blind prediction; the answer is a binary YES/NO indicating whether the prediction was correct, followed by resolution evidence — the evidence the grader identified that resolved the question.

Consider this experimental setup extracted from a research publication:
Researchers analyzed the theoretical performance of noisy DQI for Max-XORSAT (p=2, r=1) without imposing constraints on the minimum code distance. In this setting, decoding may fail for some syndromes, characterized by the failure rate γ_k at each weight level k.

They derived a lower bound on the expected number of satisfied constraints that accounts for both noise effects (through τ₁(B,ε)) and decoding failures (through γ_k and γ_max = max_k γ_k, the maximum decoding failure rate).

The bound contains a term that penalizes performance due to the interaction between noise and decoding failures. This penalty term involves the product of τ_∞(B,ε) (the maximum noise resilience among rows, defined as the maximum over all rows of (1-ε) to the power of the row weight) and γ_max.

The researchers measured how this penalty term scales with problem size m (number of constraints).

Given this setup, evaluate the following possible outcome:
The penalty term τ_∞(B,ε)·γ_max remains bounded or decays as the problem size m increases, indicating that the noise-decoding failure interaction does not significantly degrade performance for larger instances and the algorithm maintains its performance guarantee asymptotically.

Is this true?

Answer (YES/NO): YES